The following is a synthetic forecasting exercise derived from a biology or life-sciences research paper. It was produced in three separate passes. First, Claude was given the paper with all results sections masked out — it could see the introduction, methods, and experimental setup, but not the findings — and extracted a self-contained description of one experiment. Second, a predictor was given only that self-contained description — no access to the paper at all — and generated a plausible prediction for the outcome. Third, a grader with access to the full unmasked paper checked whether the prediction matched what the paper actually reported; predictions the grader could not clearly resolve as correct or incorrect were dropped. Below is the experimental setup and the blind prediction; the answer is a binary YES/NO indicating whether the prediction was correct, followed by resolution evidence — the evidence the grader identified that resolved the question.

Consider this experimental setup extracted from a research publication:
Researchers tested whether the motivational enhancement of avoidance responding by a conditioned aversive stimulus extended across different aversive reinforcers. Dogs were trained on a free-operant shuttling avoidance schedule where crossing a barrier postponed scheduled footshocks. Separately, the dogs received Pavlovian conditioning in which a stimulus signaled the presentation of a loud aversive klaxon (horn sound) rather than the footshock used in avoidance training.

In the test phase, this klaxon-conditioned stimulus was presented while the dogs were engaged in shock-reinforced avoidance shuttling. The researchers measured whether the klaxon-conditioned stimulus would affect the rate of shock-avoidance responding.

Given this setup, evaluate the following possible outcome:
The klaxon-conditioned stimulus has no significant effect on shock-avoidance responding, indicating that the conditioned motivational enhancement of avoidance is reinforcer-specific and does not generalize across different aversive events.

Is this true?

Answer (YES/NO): NO